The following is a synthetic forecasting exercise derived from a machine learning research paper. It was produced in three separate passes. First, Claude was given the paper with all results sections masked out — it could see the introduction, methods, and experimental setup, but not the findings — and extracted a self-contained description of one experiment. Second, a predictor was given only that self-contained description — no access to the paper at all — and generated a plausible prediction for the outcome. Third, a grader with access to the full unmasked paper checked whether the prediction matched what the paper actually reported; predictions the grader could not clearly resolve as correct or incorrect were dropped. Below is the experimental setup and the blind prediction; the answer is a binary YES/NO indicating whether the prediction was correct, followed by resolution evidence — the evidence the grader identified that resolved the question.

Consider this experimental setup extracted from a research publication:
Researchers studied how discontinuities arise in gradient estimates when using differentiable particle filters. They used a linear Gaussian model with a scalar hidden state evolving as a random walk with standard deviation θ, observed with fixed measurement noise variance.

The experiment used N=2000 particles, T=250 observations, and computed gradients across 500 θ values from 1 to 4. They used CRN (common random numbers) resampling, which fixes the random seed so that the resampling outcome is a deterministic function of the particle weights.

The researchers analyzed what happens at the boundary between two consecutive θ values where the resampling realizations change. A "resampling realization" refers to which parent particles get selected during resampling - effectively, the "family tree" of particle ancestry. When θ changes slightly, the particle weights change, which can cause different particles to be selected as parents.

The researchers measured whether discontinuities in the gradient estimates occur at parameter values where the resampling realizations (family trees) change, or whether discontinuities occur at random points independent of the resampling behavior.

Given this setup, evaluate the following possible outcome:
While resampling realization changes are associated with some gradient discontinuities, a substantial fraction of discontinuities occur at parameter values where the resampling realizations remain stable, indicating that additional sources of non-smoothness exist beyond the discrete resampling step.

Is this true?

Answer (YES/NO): NO